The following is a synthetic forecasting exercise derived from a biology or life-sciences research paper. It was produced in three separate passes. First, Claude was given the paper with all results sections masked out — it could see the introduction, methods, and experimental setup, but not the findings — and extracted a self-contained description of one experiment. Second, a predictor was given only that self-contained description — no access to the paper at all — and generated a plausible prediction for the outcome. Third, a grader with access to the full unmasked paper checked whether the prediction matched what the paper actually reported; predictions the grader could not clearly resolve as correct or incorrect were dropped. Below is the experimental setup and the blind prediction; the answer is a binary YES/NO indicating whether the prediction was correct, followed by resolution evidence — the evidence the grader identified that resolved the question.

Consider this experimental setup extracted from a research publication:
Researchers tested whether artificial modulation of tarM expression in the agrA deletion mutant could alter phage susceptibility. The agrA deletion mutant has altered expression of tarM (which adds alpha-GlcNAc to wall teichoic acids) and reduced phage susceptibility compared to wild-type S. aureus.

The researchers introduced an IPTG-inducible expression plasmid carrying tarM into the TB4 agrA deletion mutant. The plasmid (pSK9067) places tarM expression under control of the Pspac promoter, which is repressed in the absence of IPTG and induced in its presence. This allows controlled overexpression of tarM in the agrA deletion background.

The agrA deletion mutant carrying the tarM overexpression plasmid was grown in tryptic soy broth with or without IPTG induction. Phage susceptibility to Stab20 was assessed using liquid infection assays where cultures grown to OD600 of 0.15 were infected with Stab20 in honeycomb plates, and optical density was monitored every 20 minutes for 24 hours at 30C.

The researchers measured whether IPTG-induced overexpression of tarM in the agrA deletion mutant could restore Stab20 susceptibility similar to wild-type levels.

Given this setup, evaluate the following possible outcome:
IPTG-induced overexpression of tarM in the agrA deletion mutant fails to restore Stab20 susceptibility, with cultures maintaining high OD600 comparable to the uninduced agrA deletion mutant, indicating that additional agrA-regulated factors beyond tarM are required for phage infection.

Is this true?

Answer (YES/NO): NO